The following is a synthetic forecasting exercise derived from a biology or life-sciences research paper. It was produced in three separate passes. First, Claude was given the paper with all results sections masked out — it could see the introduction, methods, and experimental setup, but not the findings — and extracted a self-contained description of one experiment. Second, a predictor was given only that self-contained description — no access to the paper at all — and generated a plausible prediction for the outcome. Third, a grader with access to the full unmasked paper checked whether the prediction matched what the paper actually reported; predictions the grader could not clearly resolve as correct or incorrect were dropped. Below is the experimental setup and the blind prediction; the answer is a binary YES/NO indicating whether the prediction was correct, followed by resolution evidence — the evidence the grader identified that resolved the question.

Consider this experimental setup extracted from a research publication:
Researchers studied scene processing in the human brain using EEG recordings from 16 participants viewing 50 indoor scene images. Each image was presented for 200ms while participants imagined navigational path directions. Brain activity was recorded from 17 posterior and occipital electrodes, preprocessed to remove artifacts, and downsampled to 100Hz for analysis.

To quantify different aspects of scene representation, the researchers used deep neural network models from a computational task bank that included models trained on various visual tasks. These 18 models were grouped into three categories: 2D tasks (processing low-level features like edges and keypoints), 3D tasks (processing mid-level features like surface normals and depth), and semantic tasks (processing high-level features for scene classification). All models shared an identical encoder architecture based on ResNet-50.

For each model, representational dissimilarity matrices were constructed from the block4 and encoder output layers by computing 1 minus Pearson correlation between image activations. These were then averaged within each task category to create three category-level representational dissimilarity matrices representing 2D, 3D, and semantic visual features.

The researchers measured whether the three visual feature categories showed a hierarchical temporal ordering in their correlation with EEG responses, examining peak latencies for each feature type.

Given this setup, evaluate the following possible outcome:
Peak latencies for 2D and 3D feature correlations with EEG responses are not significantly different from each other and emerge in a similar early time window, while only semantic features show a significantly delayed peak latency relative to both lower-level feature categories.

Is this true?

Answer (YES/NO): NO